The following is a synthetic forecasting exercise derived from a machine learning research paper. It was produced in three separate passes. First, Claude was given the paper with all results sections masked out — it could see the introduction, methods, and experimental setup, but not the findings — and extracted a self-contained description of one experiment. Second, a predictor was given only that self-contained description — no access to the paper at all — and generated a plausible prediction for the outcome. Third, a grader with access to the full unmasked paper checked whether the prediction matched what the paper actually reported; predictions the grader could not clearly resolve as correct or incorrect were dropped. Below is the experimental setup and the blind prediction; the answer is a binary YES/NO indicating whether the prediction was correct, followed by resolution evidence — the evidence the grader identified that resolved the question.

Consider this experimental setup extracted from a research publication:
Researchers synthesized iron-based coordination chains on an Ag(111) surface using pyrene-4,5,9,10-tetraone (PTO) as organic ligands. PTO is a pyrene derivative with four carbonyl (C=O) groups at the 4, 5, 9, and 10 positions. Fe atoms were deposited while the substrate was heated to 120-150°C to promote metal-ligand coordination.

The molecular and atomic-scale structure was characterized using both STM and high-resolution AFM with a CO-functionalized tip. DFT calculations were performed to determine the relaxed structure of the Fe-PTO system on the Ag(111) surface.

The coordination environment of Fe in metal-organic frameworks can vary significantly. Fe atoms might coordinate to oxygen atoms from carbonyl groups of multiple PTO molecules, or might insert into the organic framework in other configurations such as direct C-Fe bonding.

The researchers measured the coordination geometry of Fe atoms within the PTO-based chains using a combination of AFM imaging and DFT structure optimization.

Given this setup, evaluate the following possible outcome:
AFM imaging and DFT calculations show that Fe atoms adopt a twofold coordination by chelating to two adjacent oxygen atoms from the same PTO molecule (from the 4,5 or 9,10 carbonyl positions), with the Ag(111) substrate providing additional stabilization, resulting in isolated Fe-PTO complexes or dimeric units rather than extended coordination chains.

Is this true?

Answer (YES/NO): NO